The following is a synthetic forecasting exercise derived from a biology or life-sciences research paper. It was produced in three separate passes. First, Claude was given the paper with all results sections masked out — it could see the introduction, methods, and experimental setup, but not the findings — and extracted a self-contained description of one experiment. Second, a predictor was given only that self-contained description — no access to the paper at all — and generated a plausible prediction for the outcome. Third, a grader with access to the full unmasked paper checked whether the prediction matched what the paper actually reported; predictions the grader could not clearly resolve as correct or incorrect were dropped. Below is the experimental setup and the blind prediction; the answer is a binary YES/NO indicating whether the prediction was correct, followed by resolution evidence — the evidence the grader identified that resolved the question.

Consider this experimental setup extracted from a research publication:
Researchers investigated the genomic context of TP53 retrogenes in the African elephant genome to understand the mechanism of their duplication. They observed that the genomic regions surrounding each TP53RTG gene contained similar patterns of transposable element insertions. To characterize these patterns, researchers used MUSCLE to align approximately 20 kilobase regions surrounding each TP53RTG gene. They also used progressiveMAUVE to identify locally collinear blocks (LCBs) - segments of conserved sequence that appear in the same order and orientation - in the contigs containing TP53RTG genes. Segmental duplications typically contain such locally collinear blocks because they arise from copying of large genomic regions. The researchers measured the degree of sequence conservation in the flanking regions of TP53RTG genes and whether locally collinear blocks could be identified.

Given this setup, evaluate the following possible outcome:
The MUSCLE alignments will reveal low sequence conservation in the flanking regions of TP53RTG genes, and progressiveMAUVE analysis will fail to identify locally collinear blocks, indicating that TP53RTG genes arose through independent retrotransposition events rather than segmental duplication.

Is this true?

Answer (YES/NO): NO